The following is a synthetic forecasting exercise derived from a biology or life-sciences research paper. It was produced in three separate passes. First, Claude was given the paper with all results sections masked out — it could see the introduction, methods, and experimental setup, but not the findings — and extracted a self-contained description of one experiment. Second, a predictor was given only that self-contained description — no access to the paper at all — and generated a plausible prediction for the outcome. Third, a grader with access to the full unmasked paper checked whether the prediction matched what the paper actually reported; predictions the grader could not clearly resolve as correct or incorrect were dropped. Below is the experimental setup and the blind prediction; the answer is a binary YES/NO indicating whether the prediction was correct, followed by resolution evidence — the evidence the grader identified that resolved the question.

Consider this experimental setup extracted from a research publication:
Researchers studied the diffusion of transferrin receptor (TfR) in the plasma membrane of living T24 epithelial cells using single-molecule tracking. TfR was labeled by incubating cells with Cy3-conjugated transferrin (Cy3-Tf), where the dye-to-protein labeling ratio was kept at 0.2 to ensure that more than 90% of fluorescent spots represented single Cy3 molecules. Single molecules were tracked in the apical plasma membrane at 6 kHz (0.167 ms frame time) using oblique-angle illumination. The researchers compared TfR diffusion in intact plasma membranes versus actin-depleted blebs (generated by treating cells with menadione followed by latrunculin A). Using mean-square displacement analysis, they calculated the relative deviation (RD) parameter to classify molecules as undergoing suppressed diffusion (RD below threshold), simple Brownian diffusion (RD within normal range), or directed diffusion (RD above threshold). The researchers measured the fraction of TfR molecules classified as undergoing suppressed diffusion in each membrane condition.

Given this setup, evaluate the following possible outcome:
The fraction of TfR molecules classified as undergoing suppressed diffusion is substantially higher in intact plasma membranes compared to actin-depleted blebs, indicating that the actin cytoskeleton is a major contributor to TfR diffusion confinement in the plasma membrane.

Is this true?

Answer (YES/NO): YES